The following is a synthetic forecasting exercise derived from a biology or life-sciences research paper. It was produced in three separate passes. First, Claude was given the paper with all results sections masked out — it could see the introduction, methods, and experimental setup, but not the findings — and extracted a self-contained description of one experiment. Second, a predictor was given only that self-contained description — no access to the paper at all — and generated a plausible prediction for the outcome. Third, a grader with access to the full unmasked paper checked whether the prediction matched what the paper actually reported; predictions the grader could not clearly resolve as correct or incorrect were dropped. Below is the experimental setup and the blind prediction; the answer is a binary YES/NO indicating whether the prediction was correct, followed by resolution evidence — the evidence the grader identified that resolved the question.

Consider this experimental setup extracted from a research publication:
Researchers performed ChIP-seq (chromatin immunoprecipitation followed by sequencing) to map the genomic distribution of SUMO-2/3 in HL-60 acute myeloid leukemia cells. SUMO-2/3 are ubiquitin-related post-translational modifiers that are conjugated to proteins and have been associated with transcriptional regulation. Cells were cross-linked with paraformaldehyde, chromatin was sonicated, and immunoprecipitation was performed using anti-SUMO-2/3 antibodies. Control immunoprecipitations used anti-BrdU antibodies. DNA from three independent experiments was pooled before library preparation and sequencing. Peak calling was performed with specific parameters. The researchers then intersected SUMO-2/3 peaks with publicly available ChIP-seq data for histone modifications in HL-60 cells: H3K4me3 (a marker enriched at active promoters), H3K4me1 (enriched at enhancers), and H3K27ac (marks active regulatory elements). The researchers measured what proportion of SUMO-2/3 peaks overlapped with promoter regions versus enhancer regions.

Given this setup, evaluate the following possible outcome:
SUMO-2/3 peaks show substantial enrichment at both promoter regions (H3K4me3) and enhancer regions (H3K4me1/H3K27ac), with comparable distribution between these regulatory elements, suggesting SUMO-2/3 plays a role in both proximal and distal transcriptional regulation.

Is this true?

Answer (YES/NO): NO